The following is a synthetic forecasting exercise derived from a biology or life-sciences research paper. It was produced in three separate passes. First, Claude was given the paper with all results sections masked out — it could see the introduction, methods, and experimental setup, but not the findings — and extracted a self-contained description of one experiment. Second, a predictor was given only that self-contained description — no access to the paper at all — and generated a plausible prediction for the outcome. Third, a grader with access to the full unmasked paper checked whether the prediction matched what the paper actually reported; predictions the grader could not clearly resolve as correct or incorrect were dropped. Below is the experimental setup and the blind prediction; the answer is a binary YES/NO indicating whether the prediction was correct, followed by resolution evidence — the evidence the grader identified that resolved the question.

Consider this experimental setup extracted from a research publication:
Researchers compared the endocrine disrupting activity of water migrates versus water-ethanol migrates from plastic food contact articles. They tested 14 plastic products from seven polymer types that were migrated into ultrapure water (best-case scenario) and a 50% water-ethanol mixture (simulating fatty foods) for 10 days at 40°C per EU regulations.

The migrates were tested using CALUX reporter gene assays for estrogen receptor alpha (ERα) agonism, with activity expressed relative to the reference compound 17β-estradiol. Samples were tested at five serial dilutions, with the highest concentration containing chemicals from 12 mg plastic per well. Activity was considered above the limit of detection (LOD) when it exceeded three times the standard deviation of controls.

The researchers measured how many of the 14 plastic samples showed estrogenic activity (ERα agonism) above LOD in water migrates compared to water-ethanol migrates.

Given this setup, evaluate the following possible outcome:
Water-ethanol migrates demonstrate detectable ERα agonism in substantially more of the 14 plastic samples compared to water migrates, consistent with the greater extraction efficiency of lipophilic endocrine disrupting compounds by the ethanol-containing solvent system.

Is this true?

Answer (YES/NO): YES